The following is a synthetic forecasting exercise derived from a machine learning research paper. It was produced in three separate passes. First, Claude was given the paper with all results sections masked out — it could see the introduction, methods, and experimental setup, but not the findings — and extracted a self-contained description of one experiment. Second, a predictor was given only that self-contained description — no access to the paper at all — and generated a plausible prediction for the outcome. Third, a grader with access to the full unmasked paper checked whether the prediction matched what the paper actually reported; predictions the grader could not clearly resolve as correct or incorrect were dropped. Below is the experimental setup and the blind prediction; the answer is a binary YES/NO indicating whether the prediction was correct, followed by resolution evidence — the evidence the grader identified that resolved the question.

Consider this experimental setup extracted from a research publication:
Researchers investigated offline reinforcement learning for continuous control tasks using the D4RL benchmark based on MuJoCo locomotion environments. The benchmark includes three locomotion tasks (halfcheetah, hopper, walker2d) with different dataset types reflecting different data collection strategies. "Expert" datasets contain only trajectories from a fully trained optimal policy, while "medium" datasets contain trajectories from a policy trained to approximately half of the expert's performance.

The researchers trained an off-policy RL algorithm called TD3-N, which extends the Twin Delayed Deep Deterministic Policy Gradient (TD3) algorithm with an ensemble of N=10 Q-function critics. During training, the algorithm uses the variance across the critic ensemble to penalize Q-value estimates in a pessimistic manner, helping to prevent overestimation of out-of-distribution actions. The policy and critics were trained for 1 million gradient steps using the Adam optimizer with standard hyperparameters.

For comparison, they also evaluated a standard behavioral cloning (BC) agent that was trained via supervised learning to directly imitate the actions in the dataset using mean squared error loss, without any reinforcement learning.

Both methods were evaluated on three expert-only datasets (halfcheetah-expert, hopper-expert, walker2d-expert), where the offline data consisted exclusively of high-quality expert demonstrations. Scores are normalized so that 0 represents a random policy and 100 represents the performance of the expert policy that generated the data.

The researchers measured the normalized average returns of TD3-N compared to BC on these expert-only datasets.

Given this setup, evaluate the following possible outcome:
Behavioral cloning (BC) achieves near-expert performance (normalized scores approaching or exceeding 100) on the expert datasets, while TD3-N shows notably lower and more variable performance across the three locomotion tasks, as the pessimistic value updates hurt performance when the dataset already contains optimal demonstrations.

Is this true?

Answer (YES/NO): NO